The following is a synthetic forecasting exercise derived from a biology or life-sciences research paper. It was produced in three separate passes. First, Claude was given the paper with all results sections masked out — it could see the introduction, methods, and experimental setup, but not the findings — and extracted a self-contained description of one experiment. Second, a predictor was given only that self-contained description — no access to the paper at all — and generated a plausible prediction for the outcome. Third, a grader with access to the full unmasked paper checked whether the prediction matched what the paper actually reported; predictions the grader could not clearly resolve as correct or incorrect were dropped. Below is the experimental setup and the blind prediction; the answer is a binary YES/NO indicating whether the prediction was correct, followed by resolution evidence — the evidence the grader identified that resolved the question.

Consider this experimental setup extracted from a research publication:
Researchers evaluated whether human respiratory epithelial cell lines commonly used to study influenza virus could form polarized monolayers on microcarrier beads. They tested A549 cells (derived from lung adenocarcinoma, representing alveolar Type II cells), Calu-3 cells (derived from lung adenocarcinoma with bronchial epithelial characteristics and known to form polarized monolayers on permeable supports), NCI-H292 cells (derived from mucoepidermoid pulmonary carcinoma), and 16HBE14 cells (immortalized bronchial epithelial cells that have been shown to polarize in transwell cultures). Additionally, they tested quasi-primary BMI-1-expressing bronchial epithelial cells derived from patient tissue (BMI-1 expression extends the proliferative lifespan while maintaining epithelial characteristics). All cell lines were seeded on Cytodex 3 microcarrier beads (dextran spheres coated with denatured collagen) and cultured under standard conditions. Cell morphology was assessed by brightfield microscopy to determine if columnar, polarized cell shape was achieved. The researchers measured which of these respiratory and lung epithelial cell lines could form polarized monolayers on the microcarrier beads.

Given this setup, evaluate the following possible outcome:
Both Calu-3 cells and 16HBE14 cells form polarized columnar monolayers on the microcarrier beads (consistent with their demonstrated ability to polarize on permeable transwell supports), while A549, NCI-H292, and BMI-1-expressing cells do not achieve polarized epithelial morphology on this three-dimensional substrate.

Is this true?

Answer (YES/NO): NO